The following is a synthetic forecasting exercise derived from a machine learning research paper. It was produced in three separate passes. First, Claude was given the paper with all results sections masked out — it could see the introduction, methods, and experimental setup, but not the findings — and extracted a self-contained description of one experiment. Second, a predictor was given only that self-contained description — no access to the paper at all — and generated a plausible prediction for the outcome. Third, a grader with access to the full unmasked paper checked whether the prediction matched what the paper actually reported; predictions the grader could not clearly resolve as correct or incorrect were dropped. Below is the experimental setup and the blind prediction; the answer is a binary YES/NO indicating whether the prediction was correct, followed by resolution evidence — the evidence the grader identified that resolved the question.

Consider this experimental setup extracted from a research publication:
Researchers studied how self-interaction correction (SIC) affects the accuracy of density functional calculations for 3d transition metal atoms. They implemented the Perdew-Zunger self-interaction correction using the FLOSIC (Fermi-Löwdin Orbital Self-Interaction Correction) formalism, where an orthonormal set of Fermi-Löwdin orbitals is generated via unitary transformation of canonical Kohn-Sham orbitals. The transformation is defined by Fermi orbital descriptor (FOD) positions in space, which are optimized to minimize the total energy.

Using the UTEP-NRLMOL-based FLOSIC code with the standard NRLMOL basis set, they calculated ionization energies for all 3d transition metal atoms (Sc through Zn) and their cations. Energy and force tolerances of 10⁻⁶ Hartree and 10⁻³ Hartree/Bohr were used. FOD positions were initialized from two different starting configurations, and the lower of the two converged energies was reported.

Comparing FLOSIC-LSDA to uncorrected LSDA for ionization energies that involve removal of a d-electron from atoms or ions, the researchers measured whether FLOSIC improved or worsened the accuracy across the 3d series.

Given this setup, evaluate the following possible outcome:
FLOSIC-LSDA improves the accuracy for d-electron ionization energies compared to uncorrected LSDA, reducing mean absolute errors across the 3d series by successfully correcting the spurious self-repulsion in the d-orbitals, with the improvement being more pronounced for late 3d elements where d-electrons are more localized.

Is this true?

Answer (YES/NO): NO